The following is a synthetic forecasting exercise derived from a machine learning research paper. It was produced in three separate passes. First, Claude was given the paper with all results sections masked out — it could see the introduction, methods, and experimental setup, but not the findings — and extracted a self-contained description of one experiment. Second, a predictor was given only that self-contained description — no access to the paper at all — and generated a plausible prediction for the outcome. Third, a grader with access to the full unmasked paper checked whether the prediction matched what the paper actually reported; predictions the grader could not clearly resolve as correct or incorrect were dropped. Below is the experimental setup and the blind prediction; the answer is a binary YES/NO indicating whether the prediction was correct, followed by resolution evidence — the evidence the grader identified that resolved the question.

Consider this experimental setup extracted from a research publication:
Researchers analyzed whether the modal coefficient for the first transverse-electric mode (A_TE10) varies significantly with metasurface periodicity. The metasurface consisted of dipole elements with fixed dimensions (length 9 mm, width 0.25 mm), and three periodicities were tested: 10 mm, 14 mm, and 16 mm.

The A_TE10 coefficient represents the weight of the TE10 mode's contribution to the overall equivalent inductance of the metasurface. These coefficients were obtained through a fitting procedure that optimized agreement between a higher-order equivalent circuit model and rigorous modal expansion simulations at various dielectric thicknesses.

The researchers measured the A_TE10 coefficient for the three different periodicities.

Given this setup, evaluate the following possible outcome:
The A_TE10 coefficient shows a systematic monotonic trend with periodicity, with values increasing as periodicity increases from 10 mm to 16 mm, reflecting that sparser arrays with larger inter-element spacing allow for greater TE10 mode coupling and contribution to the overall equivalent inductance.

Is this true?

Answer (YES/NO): NO